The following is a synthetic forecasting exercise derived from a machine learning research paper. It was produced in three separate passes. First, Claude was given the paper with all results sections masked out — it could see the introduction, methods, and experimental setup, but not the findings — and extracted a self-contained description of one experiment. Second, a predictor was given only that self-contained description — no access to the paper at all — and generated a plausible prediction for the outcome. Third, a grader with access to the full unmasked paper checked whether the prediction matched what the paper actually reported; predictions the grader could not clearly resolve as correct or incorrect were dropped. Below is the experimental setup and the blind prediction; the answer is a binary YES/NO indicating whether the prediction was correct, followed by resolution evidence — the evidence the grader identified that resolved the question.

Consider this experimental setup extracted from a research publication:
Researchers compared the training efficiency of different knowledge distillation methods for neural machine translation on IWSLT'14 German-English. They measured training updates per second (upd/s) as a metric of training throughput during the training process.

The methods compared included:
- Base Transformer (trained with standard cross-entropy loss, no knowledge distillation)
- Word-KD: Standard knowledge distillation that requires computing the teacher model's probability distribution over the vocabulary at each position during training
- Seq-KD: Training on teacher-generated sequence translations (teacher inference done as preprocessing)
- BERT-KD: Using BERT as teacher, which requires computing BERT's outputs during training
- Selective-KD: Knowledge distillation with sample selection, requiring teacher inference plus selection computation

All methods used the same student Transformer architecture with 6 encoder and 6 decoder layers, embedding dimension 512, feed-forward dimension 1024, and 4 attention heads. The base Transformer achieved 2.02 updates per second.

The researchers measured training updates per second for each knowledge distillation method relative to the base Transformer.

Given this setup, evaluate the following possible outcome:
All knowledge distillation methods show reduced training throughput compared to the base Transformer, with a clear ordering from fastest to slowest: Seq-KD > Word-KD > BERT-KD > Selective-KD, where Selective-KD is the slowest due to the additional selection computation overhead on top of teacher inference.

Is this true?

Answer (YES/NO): NO